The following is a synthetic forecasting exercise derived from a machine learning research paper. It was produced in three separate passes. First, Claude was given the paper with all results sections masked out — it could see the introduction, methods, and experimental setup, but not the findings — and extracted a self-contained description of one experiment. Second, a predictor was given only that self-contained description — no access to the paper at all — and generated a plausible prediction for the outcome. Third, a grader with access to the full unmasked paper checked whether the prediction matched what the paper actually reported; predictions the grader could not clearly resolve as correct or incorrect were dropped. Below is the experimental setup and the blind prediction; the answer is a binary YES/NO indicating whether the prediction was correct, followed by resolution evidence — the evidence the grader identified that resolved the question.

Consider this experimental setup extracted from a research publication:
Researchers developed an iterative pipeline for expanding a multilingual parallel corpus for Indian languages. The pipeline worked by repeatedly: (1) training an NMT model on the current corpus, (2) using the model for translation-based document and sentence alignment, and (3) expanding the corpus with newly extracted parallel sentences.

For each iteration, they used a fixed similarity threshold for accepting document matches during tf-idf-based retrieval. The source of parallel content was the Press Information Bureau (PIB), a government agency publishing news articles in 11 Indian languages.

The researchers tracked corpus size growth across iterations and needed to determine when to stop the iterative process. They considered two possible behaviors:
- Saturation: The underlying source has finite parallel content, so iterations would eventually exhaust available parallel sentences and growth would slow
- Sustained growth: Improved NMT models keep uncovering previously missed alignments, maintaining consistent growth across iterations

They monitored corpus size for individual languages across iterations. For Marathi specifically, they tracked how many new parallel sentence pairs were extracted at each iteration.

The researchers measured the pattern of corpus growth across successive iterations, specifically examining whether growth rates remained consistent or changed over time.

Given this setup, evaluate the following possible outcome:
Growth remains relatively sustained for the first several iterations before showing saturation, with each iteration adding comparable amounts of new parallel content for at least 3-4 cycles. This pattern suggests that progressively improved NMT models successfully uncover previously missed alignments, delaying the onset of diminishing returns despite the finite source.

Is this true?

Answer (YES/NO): NO